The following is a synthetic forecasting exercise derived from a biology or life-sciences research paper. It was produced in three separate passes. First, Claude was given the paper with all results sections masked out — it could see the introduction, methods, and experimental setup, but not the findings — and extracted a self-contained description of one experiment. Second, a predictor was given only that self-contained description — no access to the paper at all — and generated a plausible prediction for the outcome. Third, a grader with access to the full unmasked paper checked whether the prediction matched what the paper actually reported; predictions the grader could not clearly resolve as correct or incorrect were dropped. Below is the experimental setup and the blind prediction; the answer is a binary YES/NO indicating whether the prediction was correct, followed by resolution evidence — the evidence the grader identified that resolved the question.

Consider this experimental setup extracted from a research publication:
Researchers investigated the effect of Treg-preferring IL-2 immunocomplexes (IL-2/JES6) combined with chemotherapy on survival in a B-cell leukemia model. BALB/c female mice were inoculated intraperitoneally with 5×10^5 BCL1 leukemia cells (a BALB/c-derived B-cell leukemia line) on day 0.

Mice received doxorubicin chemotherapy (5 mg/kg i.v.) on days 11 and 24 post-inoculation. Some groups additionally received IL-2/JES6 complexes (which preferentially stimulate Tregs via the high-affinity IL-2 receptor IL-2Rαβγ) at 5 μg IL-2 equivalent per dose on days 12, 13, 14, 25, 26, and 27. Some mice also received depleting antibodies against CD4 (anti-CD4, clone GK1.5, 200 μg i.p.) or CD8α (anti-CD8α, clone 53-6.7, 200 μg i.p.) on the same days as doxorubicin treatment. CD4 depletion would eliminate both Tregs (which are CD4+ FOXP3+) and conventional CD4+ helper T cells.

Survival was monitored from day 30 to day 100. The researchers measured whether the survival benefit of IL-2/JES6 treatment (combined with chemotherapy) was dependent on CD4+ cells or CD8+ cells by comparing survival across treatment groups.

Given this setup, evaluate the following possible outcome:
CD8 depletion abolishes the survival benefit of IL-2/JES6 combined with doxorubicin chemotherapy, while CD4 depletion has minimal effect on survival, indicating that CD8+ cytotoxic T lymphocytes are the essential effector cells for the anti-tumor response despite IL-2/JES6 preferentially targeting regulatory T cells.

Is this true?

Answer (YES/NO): NO